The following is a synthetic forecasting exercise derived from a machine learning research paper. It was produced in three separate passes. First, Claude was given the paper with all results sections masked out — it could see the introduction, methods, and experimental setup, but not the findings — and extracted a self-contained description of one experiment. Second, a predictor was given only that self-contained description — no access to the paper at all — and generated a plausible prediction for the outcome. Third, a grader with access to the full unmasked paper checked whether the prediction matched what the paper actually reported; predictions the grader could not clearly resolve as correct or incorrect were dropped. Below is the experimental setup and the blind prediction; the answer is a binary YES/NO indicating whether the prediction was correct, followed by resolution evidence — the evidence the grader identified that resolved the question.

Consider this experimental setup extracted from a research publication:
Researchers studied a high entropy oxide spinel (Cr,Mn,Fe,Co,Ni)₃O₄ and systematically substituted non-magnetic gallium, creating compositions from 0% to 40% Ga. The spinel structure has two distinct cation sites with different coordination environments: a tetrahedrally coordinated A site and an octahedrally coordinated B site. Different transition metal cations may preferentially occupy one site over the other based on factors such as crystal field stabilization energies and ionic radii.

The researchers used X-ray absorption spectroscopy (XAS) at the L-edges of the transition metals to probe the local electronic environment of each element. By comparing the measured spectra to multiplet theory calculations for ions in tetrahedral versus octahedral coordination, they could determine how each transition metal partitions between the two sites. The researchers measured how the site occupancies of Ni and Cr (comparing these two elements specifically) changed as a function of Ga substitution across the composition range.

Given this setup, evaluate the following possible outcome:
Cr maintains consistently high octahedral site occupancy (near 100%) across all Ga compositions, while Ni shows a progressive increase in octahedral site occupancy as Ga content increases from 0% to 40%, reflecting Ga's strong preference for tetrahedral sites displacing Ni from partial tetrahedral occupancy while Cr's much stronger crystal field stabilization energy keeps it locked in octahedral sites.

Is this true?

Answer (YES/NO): NO